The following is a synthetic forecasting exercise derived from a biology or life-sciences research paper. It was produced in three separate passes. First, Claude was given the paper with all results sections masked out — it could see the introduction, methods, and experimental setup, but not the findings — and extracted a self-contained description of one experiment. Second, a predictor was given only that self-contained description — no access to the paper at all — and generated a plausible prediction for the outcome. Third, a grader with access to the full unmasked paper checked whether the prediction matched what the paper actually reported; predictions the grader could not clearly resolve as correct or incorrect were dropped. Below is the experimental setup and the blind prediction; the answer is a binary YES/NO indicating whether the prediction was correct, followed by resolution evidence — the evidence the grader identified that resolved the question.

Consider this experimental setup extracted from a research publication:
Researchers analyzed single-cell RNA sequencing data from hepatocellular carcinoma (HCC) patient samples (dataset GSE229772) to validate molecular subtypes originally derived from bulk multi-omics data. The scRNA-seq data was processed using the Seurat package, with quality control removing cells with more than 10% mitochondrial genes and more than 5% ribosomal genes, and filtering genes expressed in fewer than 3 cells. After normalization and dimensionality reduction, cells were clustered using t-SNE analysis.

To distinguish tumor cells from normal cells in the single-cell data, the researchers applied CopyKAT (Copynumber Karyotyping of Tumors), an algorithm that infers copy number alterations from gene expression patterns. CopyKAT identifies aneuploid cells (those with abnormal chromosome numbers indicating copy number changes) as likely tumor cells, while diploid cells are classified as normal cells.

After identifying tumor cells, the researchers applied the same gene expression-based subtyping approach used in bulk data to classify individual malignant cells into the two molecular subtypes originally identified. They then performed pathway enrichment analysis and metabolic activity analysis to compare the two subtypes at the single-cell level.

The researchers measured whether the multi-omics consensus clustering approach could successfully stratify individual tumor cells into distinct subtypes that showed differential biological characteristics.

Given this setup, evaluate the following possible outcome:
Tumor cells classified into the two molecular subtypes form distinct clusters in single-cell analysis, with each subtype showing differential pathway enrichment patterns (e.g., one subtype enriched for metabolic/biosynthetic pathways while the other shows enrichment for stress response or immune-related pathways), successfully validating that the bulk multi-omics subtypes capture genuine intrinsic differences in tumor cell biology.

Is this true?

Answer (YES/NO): YES